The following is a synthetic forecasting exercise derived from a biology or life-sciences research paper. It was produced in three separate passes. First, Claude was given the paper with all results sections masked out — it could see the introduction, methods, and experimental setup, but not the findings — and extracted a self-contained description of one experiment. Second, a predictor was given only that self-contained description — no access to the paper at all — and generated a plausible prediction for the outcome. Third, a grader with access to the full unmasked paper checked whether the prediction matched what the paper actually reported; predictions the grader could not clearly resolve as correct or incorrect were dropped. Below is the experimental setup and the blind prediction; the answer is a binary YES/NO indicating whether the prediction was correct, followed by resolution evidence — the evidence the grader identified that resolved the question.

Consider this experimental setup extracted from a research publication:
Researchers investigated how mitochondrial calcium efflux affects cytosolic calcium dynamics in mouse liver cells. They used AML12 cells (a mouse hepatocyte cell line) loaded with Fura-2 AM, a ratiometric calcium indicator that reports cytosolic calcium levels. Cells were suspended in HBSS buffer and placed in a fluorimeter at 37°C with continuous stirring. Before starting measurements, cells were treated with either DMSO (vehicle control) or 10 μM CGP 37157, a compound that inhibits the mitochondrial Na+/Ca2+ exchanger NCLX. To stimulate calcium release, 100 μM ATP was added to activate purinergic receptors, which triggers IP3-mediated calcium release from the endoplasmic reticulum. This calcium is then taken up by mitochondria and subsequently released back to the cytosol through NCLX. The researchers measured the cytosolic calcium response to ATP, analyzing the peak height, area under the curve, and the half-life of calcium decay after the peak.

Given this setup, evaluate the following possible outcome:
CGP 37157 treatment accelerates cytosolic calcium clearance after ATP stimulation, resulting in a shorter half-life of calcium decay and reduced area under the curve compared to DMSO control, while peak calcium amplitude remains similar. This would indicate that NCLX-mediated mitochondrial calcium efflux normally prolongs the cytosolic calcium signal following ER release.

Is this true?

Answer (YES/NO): YES